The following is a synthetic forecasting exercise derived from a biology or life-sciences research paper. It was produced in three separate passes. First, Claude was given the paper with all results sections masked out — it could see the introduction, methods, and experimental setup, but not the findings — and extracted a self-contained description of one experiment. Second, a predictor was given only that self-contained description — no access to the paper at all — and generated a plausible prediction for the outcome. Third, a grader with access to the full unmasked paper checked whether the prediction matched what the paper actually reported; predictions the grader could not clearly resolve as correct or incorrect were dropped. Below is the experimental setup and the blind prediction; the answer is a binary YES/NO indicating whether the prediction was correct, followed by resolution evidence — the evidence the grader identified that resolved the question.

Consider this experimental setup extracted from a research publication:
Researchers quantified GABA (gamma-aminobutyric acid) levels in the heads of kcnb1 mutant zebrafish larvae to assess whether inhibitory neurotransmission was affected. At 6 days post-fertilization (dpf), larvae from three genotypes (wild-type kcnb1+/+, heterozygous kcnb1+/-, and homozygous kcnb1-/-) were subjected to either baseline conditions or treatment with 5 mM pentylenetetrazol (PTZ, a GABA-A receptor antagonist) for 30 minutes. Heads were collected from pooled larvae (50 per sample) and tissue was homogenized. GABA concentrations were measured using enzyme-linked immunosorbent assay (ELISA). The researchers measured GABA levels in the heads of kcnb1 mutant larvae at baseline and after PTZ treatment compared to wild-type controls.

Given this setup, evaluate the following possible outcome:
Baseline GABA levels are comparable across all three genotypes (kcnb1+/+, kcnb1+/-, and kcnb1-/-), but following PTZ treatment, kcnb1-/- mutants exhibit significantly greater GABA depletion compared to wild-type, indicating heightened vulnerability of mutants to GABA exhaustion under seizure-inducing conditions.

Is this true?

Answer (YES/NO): NO